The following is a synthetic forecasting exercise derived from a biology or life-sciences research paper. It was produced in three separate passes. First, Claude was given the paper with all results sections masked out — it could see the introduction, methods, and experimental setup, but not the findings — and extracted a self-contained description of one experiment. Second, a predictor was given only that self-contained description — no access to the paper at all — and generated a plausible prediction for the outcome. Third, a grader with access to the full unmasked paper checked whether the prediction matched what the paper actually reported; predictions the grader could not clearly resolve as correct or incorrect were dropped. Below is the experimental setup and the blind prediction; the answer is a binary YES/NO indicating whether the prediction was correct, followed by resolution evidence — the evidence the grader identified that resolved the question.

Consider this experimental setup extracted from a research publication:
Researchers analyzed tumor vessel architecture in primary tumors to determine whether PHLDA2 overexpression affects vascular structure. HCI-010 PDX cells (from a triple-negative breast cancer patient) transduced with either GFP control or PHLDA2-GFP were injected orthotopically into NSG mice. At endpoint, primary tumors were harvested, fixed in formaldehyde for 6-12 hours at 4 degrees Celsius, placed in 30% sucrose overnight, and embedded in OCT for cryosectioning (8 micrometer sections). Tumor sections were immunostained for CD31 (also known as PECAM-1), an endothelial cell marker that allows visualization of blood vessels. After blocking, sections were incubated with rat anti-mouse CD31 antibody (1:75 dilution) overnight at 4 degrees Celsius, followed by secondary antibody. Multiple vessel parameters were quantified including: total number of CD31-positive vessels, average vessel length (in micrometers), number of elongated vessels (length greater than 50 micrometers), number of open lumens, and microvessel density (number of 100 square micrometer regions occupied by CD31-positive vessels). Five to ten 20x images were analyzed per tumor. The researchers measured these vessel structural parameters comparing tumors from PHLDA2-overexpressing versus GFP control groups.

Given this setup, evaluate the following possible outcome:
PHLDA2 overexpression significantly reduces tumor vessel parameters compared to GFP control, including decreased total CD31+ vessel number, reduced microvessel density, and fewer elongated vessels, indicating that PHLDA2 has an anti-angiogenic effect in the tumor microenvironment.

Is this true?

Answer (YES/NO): NO